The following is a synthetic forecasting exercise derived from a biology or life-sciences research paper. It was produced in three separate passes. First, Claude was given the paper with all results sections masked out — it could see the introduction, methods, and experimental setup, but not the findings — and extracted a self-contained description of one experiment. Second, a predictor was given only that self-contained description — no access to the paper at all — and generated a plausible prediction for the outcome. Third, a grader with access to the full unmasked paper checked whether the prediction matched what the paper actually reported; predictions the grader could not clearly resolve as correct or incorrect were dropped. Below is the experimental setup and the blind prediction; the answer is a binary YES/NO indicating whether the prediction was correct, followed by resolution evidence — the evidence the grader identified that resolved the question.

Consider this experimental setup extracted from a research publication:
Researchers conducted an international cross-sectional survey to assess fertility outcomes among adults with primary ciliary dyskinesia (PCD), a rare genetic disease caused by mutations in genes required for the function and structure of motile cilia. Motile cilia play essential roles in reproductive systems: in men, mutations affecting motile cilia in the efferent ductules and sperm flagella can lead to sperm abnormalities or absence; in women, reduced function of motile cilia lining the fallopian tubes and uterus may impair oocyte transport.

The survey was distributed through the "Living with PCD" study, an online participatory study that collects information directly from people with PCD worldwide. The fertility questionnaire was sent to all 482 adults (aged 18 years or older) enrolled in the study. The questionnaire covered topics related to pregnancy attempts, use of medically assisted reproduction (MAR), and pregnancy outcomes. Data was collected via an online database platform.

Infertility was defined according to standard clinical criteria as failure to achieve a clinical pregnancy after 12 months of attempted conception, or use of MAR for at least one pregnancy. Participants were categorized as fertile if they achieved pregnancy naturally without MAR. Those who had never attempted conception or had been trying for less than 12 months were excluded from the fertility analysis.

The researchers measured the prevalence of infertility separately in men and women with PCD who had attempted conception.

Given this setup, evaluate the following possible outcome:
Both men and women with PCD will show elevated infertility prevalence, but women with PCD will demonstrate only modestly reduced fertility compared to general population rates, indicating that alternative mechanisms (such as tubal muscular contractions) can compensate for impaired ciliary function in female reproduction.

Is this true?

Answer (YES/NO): NO